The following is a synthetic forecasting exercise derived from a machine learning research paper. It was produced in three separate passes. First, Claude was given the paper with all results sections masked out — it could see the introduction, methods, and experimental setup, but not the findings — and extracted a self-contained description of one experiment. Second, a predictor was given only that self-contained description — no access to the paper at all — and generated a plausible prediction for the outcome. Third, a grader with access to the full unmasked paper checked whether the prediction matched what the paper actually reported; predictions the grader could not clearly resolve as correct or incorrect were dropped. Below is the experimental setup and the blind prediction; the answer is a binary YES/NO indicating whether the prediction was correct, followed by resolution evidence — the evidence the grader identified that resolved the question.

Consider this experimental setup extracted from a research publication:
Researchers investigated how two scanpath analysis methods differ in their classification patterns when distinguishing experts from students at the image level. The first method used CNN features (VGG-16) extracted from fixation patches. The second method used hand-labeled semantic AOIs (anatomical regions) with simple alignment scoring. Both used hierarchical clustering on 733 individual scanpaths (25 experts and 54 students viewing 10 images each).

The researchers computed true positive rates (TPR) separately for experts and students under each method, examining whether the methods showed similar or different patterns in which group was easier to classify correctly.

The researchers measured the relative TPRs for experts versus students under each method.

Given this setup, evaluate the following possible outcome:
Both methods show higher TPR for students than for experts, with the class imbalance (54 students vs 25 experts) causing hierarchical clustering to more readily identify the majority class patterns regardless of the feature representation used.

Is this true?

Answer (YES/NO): NO